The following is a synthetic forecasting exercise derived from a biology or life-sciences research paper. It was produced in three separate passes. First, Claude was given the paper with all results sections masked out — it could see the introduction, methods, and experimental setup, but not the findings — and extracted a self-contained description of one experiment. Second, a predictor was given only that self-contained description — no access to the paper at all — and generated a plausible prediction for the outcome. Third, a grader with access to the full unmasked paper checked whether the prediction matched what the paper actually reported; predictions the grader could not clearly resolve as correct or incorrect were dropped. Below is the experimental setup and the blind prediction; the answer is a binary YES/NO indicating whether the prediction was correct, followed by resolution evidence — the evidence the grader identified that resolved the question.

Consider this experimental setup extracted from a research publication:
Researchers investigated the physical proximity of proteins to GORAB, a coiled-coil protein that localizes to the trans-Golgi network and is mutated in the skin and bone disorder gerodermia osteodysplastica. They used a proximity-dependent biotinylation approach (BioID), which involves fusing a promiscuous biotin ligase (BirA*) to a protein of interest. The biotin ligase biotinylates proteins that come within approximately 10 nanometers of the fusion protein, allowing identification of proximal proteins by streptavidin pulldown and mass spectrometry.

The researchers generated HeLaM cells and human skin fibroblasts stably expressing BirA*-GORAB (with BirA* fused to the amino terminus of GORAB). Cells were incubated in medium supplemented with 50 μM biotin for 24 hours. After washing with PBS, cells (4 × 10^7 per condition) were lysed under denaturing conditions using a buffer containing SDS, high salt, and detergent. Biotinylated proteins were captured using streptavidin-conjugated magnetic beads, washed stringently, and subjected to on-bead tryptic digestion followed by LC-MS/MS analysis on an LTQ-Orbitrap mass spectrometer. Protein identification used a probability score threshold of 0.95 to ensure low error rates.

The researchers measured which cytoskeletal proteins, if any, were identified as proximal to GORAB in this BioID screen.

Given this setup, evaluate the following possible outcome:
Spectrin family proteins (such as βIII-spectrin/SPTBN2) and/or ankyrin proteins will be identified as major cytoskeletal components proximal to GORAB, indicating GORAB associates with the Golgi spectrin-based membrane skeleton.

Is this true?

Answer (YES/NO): NO